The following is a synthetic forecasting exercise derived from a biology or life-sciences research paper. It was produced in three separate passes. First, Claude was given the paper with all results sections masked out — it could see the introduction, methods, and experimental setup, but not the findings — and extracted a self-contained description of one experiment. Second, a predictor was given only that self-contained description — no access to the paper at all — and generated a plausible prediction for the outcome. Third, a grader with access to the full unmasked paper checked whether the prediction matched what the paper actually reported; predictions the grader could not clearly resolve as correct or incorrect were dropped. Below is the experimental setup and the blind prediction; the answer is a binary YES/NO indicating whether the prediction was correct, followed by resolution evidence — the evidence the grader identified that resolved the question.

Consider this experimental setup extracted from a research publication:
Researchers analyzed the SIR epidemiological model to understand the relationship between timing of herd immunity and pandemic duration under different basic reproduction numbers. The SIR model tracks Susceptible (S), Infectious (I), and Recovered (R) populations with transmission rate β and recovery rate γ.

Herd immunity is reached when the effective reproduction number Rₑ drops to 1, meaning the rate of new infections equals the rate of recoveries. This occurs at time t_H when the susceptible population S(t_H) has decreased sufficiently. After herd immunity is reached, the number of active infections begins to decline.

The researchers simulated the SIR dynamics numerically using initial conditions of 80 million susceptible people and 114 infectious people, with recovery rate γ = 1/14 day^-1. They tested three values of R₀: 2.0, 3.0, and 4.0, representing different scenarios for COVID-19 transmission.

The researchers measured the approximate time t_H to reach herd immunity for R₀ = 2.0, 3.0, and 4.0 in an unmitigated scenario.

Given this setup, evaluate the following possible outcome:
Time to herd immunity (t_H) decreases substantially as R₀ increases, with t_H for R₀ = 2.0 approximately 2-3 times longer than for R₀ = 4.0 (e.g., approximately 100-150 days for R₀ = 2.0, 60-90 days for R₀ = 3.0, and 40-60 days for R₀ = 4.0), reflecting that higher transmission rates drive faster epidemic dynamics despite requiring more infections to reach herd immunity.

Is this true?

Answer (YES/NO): NO